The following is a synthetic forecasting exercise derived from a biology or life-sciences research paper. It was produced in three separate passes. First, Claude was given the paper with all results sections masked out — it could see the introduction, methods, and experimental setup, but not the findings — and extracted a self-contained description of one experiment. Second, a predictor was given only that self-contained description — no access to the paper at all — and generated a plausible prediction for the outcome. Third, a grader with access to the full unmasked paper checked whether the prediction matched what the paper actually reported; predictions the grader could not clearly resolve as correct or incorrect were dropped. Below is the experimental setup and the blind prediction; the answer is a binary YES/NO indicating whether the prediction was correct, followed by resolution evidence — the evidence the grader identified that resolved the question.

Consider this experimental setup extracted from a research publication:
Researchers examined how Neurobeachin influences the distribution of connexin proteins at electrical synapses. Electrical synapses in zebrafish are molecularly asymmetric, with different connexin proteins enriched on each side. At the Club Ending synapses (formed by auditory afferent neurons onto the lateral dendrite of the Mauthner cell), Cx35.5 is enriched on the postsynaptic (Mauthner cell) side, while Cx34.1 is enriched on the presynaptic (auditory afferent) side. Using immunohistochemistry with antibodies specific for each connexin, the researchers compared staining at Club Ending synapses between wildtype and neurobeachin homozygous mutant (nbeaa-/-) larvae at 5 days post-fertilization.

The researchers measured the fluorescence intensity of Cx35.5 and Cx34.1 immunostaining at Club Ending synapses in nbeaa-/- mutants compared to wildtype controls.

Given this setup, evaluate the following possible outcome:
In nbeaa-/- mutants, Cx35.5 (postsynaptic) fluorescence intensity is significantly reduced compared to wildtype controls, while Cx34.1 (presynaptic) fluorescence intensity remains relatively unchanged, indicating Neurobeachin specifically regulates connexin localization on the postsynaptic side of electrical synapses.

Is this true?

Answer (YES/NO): NO